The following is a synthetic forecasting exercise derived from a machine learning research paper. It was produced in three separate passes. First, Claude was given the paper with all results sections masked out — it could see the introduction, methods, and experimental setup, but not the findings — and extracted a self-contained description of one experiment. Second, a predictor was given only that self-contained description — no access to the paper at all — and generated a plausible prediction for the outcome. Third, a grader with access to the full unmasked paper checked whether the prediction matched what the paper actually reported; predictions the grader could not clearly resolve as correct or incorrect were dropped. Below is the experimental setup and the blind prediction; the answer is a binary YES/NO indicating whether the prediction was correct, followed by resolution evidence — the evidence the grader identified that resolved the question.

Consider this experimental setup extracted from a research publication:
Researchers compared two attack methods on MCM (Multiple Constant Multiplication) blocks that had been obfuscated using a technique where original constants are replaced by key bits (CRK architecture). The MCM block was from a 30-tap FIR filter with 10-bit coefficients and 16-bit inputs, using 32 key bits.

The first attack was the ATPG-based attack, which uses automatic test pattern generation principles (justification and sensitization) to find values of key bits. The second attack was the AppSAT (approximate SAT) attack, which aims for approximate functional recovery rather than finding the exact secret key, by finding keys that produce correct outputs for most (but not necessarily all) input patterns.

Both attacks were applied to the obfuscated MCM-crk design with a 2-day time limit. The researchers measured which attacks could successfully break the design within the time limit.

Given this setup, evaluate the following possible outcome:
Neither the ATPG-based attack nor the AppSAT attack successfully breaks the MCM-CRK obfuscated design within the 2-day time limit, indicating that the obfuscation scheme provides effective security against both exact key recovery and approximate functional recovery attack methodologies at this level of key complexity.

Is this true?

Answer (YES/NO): NO